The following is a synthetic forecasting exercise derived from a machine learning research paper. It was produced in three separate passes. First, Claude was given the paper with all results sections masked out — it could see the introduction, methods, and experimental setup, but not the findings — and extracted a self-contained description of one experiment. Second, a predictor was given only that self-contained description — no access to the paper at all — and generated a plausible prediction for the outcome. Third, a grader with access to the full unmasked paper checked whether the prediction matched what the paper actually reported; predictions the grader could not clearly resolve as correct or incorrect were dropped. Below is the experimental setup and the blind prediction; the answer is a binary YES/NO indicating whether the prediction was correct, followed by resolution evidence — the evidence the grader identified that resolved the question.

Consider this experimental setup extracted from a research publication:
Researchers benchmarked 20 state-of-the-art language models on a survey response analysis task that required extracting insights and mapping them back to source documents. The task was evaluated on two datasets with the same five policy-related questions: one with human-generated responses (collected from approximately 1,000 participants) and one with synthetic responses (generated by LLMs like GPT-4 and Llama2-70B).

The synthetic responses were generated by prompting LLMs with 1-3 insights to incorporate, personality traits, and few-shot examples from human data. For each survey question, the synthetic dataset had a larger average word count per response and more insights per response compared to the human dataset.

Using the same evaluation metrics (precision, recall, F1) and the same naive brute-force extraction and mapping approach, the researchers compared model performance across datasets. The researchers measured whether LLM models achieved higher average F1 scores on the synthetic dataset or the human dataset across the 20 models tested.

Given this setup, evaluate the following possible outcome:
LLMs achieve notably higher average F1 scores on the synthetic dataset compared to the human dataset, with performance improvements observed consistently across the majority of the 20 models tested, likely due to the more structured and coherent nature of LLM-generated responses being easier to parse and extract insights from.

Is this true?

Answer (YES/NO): NO